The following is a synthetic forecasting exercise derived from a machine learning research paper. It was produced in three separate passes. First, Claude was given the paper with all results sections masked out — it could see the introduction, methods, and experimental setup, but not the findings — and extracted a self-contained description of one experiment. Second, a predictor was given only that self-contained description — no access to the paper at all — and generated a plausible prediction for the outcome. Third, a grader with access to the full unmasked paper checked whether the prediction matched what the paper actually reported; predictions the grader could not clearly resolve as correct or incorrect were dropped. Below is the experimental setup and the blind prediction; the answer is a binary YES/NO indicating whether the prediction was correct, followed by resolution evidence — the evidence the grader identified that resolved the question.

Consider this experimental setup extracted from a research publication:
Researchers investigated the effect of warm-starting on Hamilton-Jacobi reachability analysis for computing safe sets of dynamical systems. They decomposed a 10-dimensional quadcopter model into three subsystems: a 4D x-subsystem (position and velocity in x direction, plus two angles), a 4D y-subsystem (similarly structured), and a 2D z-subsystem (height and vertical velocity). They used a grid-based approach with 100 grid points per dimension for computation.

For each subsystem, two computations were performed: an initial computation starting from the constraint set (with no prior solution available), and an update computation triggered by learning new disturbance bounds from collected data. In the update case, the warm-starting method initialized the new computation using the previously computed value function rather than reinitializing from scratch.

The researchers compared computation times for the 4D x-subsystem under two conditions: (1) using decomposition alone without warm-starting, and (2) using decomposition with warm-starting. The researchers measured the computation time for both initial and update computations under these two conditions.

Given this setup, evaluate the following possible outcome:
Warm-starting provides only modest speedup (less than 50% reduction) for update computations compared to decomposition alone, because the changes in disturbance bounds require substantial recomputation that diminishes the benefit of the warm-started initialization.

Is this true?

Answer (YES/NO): NO